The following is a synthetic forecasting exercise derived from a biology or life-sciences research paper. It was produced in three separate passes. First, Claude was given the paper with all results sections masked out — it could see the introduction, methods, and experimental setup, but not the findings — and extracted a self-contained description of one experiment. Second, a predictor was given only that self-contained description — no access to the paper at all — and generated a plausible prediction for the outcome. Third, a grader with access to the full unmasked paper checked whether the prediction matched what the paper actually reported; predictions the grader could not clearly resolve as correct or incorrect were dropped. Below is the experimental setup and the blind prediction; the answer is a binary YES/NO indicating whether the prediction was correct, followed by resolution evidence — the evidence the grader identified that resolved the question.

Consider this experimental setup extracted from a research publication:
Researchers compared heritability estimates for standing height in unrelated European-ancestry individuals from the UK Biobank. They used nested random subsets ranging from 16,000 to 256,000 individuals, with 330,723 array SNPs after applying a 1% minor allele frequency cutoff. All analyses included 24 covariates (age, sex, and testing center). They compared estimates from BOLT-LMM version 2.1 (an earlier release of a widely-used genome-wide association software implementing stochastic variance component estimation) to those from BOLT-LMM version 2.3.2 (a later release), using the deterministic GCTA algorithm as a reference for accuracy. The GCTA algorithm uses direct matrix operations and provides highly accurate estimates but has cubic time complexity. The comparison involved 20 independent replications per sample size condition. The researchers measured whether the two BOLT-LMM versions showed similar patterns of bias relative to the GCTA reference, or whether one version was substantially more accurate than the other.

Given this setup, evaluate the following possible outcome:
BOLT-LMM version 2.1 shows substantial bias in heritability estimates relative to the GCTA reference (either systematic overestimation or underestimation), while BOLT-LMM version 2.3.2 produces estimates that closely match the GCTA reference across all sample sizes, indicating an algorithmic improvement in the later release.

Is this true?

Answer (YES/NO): NO